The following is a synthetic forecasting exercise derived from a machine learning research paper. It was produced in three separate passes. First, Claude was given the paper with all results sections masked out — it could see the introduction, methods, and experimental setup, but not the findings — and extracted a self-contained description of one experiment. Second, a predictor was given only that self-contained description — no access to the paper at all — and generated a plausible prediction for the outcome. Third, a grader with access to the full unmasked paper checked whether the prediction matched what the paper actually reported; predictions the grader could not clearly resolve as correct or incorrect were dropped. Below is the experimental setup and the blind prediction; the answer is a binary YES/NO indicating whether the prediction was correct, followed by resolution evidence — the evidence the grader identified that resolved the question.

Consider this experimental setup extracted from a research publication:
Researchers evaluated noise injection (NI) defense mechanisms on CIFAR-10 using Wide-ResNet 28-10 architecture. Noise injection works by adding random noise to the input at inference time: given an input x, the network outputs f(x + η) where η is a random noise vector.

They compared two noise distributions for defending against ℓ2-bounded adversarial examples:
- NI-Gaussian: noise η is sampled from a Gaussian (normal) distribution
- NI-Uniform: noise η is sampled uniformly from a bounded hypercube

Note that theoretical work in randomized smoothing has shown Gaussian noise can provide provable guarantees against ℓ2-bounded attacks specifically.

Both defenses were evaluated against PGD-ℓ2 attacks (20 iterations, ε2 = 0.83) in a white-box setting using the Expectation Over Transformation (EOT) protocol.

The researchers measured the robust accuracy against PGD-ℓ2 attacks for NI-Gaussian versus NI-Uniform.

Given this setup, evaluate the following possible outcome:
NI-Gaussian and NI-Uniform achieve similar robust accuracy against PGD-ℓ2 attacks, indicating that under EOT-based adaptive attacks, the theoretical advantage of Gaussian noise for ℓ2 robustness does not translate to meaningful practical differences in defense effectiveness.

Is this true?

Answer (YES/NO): YES